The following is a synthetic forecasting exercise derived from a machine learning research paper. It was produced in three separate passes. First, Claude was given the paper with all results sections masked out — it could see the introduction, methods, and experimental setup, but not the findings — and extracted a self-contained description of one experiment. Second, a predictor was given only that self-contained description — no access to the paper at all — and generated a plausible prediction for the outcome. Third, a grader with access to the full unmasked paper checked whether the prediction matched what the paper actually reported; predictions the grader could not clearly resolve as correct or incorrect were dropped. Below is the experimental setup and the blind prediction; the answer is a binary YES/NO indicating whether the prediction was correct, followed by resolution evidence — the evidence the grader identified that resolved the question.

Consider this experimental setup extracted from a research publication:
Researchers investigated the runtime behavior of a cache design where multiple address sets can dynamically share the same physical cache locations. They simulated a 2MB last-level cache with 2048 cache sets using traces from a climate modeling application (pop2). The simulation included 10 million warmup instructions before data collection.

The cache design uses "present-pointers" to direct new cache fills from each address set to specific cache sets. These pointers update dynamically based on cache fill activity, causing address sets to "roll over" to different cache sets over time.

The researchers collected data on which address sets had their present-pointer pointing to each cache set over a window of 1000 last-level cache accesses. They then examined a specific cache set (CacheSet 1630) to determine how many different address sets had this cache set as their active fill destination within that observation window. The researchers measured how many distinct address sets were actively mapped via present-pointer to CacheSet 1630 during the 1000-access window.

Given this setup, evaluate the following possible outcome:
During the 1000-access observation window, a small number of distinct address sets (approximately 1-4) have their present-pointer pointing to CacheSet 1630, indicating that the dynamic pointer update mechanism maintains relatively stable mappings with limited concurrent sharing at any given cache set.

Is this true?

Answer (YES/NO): YES